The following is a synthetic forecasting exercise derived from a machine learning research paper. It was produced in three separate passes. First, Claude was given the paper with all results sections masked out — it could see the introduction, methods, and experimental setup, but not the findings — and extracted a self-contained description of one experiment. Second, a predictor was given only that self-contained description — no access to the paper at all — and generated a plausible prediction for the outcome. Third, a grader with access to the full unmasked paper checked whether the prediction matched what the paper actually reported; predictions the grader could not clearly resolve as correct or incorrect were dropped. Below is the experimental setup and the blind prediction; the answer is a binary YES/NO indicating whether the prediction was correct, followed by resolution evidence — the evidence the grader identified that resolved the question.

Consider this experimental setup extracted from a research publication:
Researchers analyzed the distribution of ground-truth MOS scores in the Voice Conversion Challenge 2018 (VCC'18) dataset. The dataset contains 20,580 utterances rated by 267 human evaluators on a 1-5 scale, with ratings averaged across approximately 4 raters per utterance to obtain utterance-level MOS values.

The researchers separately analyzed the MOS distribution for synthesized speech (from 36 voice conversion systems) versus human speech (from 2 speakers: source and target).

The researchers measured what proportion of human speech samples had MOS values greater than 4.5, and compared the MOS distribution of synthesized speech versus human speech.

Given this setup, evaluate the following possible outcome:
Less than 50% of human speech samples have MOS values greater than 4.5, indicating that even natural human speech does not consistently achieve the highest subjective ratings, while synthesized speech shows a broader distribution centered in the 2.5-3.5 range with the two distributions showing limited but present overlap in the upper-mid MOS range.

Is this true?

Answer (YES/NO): NO